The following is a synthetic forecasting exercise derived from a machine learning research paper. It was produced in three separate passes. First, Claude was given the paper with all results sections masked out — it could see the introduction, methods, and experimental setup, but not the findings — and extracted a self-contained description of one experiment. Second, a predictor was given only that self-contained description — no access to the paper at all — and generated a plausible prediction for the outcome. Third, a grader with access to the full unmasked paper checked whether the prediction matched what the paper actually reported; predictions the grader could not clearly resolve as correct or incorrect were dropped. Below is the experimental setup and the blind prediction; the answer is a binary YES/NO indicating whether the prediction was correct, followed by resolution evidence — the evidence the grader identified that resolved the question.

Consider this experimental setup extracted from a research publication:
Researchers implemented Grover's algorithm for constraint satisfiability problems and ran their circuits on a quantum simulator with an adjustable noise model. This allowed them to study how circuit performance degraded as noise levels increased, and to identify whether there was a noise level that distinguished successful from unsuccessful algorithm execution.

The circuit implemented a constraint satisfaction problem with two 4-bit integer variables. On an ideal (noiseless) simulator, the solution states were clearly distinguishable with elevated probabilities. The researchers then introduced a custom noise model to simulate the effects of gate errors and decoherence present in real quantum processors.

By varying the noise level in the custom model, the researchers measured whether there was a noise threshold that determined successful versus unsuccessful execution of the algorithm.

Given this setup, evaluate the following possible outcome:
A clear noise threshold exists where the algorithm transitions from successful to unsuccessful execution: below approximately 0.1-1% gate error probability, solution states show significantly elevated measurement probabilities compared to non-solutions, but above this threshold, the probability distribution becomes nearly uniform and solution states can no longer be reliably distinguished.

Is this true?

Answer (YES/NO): YES